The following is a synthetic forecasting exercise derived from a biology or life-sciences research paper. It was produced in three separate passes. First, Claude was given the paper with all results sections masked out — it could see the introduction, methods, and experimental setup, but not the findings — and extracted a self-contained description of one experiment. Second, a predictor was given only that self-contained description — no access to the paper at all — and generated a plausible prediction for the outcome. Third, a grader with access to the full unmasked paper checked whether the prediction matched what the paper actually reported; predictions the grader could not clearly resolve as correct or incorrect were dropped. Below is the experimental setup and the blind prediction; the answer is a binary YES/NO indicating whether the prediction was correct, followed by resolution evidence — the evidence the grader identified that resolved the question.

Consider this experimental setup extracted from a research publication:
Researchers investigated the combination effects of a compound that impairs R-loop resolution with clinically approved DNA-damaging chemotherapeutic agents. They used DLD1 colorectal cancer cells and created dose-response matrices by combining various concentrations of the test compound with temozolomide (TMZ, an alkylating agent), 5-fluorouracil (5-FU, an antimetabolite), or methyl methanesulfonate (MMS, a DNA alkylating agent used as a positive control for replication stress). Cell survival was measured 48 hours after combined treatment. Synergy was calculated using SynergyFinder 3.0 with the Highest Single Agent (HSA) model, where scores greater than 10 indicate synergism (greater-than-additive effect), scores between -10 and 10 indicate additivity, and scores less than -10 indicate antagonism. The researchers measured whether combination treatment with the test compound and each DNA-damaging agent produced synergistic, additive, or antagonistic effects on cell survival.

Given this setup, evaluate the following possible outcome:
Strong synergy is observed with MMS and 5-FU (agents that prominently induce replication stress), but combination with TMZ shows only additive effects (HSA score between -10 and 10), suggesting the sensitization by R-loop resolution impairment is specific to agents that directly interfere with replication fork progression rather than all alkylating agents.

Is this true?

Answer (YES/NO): NO